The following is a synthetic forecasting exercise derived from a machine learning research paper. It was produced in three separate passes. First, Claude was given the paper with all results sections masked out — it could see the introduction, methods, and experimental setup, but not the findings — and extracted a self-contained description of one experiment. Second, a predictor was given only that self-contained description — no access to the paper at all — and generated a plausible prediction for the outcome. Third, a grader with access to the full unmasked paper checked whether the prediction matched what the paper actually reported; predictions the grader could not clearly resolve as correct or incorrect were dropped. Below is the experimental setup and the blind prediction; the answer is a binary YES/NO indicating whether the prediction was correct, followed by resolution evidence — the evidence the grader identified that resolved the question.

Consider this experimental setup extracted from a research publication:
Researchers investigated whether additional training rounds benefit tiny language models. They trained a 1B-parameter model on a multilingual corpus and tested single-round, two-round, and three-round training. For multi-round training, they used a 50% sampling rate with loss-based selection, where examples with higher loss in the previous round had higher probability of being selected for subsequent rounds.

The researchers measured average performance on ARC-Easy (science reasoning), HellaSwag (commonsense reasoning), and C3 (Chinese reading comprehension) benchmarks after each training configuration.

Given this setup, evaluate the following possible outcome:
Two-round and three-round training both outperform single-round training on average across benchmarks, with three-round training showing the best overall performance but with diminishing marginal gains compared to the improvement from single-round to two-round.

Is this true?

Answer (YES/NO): NO